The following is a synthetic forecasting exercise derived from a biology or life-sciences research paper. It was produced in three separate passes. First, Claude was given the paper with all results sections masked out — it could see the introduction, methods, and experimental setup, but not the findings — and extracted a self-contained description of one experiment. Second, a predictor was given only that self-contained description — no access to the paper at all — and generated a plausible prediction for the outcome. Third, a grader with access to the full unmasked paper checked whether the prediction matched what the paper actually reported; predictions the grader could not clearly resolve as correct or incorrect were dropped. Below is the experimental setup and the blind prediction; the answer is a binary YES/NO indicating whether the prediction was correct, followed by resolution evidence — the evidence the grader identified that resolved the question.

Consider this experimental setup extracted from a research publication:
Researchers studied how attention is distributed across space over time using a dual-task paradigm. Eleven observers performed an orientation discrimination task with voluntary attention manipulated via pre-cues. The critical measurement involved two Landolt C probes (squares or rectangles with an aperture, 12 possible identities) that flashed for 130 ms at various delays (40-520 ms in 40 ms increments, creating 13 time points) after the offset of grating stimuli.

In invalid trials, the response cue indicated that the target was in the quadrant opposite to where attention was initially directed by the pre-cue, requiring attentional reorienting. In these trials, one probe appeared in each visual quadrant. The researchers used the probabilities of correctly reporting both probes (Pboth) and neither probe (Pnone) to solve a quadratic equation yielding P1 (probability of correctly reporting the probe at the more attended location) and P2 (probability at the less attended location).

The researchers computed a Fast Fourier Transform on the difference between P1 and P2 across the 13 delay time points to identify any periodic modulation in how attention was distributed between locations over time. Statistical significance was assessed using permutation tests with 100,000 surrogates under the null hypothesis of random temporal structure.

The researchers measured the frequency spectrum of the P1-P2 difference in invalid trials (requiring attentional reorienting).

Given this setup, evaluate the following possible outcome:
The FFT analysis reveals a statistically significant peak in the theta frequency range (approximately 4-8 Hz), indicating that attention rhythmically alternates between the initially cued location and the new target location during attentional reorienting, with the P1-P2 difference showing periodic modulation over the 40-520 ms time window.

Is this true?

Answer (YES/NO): YES